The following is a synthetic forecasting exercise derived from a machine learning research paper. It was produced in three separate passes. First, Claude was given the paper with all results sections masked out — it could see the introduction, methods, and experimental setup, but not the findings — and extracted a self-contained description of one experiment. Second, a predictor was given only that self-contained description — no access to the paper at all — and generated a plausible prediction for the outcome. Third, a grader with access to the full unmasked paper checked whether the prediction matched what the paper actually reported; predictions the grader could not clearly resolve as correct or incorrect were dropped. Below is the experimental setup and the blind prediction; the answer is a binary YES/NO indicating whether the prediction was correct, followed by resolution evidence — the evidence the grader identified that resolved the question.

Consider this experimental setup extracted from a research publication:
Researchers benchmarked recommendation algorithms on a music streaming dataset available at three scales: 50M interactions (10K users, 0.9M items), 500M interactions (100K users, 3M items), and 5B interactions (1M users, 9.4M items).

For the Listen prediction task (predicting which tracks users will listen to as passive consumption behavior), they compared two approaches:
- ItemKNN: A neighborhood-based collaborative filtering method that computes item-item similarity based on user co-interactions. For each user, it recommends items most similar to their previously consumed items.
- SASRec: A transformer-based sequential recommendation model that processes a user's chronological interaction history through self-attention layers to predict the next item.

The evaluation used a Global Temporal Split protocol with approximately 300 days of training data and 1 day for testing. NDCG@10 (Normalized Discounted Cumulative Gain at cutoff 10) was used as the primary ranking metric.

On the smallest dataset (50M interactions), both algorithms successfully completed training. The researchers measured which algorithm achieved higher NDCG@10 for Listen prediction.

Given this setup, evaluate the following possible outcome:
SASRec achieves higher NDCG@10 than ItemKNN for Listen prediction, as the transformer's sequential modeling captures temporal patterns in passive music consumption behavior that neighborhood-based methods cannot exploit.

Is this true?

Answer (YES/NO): NO